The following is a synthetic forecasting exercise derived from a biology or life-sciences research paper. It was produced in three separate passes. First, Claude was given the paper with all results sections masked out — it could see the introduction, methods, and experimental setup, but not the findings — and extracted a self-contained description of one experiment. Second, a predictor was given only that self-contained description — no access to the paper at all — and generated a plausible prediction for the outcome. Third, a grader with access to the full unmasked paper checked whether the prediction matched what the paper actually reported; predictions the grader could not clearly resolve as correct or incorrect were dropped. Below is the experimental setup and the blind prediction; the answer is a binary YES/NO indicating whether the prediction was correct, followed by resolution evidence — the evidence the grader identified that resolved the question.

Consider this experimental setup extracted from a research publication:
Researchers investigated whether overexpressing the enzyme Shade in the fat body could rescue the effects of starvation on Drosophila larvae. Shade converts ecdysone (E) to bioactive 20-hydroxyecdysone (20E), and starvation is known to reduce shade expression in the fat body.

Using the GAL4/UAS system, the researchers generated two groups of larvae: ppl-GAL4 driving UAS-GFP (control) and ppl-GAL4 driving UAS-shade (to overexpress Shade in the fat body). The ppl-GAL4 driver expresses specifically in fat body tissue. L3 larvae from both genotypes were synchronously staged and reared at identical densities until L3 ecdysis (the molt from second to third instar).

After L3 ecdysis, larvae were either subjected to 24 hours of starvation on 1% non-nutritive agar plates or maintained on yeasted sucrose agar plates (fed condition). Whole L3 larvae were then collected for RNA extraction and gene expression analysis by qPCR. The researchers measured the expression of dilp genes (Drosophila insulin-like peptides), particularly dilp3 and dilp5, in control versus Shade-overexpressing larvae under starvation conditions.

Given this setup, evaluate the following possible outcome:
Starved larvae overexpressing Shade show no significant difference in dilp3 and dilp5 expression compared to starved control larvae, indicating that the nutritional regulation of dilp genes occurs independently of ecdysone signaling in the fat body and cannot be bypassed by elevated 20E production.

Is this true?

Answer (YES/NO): NO